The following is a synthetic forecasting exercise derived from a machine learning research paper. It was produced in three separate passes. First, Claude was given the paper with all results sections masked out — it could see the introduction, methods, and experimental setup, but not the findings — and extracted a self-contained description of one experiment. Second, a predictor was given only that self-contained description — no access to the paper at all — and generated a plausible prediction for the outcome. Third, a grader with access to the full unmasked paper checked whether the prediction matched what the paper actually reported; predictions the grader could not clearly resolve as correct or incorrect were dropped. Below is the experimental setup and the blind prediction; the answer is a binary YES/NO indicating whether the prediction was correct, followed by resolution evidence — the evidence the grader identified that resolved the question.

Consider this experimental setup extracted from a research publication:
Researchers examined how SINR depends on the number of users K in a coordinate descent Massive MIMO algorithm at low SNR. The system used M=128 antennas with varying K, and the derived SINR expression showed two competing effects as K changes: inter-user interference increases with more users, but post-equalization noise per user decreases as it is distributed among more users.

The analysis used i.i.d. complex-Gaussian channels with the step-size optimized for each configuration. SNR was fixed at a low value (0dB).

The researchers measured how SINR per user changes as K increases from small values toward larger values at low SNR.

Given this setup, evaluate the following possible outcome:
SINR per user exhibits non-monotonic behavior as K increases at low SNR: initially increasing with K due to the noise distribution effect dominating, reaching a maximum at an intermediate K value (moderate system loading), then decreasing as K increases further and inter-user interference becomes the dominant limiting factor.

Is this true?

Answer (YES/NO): YES